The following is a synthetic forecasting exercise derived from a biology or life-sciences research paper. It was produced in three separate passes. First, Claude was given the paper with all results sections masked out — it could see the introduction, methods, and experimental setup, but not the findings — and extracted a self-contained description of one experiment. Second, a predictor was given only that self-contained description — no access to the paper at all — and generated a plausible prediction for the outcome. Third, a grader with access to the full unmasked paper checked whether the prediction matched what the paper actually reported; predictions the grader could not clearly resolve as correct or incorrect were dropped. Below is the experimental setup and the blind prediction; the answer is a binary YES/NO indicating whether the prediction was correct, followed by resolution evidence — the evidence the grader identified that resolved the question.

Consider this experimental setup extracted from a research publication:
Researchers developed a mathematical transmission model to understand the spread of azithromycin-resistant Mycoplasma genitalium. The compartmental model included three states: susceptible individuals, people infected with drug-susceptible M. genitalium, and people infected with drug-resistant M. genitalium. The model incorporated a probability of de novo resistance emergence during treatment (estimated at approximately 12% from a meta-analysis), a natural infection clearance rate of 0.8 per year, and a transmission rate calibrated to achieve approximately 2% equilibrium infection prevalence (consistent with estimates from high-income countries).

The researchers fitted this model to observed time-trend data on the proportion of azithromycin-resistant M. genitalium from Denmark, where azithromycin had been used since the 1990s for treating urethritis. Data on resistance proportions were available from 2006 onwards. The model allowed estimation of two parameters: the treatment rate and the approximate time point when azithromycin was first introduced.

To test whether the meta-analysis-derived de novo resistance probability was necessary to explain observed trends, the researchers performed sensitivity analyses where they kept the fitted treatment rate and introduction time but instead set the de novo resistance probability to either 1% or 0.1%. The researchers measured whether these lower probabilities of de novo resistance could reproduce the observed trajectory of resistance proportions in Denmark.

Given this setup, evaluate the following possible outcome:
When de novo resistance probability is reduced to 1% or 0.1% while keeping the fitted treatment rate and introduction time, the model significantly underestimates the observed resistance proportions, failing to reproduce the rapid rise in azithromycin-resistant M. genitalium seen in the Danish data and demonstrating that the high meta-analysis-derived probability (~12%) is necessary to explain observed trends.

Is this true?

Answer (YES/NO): YES